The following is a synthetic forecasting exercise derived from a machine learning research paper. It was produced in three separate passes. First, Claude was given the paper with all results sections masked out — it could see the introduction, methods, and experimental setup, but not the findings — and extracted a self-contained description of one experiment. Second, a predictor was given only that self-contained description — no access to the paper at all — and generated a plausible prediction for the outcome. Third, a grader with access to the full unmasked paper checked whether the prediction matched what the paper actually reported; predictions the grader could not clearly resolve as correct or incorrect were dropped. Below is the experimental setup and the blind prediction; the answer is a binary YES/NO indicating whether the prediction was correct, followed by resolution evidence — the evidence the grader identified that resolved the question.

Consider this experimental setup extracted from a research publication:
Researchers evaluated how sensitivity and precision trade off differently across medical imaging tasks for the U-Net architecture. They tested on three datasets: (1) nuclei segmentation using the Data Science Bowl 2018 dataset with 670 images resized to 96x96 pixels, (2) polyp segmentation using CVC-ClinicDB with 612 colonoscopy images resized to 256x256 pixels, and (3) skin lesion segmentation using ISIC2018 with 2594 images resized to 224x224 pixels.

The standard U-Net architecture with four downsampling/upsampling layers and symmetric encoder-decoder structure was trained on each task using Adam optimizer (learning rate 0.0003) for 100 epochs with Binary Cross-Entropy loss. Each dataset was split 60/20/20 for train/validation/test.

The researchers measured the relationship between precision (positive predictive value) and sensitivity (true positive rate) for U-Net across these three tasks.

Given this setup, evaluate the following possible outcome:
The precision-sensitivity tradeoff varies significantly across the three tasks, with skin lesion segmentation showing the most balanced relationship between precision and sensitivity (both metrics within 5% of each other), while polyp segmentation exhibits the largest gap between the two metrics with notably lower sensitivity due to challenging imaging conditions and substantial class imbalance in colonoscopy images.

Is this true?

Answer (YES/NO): NO